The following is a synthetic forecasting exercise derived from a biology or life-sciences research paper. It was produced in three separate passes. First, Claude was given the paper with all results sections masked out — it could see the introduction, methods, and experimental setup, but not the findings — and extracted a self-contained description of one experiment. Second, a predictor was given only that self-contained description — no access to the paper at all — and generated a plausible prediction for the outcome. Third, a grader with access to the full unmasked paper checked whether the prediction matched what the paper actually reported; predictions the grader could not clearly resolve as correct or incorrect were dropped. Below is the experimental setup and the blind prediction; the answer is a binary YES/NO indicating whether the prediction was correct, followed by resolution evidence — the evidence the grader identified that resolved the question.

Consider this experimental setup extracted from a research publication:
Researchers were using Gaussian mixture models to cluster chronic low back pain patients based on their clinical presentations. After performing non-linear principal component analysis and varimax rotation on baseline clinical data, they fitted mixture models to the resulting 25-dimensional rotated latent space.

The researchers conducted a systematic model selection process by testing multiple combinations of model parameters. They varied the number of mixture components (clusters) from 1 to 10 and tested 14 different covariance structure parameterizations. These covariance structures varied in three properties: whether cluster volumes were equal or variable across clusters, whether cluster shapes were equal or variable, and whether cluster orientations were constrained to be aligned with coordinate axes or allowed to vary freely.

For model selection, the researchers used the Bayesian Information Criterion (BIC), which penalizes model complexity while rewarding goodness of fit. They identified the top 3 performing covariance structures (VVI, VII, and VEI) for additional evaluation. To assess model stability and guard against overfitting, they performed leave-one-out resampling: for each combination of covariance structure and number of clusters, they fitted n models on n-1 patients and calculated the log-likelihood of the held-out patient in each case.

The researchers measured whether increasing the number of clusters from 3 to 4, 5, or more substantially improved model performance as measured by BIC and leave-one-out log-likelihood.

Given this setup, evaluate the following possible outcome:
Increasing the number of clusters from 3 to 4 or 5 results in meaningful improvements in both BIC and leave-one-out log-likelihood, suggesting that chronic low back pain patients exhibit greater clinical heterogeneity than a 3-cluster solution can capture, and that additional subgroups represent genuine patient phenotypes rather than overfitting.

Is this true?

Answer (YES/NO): NO